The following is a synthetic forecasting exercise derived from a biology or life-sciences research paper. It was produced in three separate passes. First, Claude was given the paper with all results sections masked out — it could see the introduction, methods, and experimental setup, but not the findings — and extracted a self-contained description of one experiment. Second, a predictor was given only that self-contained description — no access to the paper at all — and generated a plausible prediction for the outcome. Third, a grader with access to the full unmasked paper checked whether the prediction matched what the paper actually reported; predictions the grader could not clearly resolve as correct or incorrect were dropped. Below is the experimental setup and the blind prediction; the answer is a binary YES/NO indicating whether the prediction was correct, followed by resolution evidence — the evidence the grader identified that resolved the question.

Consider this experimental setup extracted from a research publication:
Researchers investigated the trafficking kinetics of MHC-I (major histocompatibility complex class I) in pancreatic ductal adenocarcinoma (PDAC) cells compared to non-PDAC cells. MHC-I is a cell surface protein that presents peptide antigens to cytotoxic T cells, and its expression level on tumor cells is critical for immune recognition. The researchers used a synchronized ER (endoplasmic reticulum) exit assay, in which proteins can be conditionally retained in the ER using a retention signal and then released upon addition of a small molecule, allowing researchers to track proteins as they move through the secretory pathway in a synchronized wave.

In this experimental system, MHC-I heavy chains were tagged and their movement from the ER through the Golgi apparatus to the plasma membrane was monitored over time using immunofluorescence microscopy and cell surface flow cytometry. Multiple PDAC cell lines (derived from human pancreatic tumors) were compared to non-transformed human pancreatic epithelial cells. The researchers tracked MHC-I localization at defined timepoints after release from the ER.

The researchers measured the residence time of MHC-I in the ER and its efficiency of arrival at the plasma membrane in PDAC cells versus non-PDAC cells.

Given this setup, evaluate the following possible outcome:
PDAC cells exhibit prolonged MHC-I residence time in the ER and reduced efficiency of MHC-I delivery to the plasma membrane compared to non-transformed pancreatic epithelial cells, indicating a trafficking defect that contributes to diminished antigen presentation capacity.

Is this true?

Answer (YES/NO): YES